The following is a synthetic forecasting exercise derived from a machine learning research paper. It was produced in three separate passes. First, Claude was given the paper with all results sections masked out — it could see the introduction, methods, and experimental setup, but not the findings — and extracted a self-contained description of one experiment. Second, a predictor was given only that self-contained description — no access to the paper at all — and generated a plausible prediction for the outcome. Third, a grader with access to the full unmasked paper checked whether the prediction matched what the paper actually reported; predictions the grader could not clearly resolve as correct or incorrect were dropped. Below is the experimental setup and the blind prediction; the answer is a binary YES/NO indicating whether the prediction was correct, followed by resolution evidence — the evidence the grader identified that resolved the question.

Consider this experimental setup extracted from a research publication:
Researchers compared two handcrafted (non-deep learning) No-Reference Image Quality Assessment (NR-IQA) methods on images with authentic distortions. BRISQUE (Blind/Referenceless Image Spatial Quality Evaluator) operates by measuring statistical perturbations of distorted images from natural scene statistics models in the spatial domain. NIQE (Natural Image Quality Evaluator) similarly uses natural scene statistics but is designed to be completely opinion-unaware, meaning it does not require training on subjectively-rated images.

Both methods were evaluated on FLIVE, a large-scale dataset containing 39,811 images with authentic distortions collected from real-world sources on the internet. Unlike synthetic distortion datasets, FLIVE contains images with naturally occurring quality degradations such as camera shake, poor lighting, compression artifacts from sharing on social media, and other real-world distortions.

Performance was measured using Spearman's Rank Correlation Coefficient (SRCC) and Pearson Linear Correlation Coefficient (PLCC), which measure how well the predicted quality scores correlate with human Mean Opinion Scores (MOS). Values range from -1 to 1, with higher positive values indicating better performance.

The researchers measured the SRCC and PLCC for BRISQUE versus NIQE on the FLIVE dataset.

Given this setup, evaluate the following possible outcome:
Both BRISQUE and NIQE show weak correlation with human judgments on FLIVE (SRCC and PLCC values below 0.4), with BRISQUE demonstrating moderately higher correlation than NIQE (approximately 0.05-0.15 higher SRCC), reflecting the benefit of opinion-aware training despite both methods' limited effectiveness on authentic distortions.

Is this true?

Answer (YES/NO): YES